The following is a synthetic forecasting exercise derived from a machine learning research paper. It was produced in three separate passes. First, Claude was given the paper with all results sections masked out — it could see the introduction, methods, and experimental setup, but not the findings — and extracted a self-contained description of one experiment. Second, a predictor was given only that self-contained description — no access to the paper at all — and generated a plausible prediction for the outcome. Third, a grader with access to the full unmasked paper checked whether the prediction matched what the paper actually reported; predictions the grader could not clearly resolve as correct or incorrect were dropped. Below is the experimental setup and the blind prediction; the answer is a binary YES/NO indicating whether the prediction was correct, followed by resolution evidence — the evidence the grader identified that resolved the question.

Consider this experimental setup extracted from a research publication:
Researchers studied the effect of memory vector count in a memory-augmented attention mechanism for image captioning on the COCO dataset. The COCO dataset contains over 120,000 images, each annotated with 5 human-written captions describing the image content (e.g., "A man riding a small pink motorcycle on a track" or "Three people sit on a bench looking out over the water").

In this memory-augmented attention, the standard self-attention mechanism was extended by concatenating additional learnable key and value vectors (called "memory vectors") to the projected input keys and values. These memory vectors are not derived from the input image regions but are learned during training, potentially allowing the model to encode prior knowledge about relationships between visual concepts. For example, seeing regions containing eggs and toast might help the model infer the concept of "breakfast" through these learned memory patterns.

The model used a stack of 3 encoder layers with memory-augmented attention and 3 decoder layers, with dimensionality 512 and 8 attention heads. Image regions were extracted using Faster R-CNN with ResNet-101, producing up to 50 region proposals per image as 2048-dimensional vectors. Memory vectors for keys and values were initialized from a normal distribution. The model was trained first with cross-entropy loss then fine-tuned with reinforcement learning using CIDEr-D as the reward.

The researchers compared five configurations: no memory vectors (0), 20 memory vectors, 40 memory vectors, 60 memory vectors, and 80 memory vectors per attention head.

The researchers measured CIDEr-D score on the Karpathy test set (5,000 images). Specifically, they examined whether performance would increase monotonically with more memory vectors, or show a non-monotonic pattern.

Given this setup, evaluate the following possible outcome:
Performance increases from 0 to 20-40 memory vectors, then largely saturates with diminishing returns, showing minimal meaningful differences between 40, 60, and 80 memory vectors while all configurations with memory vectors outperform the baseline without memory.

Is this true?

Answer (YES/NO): NO